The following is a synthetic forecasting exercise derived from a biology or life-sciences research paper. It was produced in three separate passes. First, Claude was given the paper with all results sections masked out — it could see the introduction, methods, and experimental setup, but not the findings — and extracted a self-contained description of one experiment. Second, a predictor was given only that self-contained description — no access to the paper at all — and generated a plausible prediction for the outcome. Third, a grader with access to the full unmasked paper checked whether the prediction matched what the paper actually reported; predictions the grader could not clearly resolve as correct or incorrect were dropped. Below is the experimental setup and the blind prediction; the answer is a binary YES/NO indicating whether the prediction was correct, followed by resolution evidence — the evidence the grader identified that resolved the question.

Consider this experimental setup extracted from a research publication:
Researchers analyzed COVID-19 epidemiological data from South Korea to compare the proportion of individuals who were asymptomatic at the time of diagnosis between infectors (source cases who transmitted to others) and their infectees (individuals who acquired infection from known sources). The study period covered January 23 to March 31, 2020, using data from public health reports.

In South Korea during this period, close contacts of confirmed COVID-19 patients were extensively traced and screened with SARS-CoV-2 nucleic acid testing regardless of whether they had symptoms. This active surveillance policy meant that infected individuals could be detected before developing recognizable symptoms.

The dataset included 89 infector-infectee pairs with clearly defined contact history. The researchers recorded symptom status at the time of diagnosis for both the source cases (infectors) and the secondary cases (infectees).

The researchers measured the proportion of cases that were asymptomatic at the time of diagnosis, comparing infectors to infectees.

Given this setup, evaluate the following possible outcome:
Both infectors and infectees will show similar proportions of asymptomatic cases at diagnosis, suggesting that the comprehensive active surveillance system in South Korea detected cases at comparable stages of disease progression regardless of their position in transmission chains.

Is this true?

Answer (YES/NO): NO